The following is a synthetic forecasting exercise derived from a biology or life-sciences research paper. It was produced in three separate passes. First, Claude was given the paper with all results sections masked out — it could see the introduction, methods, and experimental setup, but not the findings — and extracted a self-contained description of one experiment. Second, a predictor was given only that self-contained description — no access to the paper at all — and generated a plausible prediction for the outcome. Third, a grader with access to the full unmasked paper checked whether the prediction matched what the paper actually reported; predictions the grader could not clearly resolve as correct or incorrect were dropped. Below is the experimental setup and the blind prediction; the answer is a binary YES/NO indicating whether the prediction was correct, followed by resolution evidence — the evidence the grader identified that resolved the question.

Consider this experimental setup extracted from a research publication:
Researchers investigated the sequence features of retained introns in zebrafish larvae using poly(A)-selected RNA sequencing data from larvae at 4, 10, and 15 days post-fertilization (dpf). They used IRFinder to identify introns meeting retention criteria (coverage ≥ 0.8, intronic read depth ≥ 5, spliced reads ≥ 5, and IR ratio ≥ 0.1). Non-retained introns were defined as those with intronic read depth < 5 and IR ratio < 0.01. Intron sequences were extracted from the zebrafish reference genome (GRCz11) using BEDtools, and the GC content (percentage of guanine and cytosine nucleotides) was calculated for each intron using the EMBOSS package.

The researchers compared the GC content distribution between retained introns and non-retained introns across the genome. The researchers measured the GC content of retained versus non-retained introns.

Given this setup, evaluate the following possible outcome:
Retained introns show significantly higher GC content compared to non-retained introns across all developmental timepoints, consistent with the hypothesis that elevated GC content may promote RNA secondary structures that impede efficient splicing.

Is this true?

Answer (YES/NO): YES